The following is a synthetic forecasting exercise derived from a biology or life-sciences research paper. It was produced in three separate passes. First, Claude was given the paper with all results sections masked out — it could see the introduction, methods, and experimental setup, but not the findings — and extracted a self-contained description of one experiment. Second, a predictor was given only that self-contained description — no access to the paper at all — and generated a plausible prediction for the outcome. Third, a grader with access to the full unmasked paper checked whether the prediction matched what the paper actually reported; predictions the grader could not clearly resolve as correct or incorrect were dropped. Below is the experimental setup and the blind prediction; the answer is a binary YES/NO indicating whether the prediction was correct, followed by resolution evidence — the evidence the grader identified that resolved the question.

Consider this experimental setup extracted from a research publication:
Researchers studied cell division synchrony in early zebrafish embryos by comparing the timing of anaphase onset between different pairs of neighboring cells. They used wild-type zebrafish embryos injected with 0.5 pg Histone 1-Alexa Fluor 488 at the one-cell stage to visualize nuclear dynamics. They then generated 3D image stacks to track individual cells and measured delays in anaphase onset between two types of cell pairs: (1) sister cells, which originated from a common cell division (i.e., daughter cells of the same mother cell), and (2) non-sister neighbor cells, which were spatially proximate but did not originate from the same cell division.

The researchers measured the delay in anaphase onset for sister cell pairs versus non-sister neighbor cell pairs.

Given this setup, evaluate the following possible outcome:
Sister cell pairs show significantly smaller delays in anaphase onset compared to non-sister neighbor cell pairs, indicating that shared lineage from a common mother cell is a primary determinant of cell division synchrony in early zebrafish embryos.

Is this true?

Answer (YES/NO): YES